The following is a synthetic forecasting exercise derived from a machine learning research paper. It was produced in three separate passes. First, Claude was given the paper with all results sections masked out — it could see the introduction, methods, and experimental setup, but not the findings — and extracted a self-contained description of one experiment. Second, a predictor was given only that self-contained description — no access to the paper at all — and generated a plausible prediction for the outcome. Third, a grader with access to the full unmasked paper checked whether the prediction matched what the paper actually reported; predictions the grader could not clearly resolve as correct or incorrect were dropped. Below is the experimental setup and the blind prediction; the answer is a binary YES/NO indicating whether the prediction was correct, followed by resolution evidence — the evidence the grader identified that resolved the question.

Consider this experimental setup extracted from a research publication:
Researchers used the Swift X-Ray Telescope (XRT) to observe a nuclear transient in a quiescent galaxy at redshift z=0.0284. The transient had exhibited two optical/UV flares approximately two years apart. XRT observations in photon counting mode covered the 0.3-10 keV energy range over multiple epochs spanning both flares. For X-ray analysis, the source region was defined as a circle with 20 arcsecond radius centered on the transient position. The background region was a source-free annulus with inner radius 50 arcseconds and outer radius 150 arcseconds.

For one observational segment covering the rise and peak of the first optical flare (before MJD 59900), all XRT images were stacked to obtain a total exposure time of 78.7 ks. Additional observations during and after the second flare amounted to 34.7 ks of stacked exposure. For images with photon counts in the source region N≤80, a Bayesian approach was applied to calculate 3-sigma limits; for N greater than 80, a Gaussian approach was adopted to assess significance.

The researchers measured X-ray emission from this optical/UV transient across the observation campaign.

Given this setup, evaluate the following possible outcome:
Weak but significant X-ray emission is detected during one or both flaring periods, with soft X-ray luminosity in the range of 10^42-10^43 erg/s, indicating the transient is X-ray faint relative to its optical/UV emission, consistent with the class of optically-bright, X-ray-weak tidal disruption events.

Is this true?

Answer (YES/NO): NO